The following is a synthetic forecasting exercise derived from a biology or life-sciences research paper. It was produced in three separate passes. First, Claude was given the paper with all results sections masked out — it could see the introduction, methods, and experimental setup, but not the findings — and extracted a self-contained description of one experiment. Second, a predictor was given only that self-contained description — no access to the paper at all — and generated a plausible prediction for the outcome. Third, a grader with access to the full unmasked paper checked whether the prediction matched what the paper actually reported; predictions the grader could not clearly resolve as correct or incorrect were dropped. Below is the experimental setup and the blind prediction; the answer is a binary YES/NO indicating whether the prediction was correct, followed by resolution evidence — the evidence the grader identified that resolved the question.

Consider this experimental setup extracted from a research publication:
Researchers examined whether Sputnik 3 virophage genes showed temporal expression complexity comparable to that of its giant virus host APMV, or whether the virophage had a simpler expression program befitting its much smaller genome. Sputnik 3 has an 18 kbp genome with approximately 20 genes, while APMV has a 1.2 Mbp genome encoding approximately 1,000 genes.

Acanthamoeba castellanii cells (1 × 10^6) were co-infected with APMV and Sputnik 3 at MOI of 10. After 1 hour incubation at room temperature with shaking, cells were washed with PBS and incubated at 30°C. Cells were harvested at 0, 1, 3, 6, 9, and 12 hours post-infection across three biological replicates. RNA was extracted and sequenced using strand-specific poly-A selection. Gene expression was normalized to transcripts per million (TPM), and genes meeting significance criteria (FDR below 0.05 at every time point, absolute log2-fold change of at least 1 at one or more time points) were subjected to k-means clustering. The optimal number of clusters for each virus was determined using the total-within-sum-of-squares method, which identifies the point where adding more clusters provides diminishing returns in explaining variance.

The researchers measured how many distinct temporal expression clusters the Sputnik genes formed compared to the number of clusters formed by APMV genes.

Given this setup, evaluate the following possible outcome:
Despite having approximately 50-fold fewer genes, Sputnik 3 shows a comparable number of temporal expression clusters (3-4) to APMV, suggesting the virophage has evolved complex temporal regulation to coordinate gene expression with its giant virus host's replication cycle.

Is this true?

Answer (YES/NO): NO